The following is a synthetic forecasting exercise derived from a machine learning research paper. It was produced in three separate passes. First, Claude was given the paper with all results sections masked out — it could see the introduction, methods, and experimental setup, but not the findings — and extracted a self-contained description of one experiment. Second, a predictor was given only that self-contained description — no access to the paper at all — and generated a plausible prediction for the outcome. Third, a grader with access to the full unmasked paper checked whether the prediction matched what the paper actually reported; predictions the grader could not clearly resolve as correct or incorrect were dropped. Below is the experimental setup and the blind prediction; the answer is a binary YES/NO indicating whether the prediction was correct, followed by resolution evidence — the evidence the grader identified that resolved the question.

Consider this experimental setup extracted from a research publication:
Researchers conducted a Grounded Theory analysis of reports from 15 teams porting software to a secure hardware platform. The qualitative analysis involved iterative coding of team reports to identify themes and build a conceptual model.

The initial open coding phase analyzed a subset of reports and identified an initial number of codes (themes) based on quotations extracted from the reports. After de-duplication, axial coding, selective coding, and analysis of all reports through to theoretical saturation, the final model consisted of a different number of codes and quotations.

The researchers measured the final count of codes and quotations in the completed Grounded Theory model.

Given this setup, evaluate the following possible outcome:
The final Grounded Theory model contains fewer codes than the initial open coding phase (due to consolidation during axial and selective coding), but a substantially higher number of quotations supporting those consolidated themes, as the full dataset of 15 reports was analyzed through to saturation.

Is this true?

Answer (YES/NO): YES